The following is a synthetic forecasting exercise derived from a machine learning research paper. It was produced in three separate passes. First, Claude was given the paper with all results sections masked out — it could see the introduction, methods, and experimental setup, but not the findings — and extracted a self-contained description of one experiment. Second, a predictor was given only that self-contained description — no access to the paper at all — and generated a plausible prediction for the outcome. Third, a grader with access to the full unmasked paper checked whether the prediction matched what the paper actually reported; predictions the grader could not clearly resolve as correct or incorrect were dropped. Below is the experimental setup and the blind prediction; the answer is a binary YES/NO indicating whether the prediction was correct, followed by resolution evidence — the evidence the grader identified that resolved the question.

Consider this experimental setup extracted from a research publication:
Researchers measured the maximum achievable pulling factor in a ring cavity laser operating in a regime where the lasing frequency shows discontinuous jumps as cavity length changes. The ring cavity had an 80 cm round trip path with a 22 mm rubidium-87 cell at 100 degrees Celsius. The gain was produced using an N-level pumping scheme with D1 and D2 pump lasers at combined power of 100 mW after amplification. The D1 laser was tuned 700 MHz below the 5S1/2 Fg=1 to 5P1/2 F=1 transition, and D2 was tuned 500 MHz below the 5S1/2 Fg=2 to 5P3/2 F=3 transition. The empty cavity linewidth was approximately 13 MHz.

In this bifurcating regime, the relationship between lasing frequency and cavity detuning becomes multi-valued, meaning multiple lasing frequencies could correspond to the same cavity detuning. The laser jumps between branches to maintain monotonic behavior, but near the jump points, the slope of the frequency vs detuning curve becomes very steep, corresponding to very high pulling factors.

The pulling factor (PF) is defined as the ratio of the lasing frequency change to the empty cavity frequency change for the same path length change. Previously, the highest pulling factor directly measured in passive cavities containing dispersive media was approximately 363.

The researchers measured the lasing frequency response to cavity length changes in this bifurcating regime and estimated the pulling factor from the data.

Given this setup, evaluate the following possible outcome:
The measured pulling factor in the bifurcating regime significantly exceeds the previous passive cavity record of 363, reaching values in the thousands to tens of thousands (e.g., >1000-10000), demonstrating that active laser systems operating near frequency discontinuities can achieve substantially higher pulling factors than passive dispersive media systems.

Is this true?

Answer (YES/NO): NO